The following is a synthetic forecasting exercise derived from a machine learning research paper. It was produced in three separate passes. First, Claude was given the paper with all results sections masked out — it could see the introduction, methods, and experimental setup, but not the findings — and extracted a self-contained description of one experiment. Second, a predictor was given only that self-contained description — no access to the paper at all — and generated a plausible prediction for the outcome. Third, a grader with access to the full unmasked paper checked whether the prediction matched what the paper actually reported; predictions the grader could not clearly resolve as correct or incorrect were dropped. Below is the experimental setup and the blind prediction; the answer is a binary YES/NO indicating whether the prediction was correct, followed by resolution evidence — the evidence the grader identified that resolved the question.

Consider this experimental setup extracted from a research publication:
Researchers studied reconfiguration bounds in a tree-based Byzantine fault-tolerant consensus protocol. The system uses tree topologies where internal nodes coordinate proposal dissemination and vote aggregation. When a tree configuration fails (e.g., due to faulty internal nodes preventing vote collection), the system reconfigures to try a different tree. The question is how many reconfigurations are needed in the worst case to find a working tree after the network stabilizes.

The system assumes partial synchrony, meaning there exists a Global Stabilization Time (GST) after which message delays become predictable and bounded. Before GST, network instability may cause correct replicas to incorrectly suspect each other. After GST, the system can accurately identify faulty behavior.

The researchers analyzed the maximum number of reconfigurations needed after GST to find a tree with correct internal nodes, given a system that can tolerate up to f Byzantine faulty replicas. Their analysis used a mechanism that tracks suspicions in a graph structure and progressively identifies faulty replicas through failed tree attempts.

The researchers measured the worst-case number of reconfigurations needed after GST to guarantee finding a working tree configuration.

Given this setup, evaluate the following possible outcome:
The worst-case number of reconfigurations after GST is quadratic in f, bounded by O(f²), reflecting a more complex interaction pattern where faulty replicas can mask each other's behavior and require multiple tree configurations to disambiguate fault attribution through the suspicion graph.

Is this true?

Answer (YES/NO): NO